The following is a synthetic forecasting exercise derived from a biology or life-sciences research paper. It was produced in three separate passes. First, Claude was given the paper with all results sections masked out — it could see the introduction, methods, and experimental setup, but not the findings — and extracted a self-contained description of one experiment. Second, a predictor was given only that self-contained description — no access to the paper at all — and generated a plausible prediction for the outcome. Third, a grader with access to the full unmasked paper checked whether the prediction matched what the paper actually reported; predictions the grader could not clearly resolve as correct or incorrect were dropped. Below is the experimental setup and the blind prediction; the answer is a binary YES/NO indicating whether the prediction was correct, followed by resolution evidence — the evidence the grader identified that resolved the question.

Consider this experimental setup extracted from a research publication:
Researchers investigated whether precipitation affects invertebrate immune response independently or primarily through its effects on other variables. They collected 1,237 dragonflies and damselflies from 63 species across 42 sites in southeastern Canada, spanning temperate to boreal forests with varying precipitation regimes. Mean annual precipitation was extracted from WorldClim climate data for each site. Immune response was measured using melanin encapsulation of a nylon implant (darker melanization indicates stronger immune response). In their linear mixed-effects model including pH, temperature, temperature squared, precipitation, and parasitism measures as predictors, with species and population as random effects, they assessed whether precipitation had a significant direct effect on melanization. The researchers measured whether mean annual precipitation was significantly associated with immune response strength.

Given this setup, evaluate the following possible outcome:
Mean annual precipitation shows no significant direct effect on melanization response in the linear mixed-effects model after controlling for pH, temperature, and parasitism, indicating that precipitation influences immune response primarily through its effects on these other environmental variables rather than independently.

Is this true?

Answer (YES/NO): NO